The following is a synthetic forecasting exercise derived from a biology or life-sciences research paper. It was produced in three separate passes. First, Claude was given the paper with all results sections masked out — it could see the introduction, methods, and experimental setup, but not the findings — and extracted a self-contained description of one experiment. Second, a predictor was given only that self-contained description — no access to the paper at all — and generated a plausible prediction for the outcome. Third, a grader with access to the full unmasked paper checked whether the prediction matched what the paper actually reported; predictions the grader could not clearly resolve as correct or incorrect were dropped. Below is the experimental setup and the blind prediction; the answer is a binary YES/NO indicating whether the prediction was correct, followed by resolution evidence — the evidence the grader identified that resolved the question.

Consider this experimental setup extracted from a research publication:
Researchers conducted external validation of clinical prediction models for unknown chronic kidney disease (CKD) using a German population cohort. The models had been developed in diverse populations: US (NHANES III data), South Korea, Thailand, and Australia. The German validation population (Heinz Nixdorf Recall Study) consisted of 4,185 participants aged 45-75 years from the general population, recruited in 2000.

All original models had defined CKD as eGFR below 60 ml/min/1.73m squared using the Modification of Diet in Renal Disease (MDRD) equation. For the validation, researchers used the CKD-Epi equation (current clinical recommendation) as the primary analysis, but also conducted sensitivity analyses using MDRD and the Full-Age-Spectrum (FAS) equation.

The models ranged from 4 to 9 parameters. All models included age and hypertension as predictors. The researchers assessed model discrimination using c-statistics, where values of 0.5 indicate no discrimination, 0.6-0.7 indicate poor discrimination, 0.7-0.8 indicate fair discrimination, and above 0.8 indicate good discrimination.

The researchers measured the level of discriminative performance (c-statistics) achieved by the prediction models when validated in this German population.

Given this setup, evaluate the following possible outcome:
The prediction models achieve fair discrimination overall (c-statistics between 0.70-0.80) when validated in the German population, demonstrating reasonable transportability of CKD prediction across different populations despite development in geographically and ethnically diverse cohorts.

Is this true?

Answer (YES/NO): NO